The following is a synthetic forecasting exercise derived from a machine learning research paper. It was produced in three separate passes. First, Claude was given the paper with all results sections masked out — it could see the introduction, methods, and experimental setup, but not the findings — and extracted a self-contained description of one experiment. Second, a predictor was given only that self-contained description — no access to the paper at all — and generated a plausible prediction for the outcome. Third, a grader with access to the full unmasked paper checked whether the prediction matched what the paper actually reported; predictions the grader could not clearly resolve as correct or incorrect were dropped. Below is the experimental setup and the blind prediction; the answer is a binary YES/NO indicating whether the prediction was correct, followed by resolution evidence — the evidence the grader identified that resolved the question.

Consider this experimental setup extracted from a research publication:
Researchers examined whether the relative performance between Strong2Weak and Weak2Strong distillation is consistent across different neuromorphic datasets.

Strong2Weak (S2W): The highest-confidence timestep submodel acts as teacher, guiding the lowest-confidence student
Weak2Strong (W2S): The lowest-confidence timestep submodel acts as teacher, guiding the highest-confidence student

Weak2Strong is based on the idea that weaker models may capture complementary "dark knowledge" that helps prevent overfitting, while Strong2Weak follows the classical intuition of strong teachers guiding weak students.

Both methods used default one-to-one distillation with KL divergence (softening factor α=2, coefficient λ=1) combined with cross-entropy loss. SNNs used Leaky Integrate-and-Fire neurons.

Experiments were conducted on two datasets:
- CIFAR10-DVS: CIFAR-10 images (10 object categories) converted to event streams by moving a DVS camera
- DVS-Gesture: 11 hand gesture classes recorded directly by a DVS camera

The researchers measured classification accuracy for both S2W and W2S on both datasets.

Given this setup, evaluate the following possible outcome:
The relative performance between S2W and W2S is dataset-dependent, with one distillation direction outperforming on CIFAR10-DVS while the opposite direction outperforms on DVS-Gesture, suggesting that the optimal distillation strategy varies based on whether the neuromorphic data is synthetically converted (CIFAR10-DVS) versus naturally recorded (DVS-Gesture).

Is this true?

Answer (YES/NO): YES